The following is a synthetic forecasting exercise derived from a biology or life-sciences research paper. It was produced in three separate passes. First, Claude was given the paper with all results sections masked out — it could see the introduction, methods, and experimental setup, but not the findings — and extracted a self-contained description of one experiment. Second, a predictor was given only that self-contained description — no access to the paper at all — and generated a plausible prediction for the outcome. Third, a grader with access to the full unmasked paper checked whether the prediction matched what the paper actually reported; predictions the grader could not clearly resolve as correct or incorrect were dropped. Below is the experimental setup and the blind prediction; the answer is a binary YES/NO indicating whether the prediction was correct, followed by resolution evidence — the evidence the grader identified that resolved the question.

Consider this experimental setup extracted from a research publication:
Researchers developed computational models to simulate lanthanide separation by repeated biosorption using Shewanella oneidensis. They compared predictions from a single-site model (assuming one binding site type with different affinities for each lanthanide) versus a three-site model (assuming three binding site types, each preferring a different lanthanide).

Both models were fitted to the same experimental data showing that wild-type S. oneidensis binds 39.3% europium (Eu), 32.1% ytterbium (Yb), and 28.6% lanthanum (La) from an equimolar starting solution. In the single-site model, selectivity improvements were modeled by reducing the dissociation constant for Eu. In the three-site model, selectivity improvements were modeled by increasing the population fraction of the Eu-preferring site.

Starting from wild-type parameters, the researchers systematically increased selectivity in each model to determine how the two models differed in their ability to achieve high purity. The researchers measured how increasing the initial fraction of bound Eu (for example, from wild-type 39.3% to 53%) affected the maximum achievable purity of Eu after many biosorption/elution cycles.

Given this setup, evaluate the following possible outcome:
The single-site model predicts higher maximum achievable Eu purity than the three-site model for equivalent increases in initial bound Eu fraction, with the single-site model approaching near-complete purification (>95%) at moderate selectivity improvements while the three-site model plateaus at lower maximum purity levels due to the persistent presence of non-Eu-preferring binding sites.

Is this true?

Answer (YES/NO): YES